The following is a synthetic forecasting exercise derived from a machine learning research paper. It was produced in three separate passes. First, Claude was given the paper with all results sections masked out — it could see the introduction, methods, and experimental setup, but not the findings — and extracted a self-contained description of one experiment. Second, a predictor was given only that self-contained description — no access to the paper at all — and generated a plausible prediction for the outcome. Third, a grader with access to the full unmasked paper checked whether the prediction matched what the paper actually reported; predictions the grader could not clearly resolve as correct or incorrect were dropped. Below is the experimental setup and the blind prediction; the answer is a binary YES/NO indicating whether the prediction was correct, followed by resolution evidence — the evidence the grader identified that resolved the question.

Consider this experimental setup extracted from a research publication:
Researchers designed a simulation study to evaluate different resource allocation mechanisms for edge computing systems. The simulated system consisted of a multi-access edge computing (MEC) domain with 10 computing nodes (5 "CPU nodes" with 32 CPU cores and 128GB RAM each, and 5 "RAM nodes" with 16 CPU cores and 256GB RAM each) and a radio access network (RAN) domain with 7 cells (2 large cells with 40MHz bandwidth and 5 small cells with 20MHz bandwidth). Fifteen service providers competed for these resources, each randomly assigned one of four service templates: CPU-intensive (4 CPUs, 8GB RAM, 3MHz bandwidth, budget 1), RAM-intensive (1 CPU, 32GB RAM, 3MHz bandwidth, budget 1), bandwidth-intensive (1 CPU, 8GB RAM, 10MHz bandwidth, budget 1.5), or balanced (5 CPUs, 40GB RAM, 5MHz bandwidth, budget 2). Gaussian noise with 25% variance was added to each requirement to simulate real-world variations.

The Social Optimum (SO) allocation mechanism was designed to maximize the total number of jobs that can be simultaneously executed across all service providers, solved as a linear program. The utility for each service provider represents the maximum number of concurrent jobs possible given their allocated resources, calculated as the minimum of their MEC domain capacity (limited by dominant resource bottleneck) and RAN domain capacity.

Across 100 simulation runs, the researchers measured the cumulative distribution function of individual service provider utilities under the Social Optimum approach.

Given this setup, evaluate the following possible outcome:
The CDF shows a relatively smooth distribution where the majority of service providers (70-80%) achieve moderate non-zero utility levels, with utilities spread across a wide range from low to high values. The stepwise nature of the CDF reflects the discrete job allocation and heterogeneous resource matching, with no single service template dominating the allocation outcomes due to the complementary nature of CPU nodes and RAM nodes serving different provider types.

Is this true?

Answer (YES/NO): NO